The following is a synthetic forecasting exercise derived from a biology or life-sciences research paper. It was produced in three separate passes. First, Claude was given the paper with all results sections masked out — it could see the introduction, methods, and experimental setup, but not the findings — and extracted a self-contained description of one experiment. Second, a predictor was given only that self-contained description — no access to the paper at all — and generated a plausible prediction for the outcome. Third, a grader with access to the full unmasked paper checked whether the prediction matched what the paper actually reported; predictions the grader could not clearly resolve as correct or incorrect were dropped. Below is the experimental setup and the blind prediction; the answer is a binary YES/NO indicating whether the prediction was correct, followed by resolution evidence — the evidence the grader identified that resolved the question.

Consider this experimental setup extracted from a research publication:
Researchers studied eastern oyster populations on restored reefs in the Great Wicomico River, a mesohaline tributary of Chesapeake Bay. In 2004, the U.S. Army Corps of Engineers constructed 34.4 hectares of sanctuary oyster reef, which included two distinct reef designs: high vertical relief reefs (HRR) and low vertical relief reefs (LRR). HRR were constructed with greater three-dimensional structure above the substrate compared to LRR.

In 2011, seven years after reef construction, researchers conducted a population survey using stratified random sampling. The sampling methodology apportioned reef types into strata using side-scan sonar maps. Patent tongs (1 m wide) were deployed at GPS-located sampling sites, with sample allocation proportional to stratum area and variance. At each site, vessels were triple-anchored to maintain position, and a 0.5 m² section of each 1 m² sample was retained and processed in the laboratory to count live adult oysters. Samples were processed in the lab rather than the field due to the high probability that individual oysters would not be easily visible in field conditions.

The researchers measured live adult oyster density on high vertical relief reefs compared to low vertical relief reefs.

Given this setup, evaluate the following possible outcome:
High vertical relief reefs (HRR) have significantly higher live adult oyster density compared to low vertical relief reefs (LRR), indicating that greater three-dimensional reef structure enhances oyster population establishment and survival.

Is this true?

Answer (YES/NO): YES